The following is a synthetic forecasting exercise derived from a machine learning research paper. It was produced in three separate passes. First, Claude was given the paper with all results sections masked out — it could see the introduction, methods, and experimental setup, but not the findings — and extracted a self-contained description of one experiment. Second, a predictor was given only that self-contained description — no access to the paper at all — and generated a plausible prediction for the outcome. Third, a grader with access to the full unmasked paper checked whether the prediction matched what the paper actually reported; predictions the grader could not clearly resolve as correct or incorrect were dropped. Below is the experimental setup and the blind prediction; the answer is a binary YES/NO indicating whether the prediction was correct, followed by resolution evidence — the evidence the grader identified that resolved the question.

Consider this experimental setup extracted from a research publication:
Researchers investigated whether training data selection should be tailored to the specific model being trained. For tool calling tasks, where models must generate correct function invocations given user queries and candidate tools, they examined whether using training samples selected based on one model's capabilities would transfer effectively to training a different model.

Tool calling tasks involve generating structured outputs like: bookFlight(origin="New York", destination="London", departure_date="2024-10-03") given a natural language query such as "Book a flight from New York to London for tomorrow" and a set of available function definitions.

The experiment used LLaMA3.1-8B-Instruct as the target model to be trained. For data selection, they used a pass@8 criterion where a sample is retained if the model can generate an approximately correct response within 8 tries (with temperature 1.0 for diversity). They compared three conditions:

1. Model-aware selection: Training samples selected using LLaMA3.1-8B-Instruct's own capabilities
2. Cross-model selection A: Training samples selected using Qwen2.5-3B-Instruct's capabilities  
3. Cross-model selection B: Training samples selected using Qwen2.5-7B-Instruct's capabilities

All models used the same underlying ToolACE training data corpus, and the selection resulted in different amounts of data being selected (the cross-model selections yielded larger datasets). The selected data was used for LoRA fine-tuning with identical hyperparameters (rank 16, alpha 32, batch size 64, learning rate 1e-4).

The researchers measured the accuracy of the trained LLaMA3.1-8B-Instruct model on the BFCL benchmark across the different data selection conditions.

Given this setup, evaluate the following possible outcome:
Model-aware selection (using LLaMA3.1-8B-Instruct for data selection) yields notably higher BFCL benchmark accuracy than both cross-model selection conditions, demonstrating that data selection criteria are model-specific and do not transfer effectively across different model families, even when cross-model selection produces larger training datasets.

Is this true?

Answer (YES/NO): YES